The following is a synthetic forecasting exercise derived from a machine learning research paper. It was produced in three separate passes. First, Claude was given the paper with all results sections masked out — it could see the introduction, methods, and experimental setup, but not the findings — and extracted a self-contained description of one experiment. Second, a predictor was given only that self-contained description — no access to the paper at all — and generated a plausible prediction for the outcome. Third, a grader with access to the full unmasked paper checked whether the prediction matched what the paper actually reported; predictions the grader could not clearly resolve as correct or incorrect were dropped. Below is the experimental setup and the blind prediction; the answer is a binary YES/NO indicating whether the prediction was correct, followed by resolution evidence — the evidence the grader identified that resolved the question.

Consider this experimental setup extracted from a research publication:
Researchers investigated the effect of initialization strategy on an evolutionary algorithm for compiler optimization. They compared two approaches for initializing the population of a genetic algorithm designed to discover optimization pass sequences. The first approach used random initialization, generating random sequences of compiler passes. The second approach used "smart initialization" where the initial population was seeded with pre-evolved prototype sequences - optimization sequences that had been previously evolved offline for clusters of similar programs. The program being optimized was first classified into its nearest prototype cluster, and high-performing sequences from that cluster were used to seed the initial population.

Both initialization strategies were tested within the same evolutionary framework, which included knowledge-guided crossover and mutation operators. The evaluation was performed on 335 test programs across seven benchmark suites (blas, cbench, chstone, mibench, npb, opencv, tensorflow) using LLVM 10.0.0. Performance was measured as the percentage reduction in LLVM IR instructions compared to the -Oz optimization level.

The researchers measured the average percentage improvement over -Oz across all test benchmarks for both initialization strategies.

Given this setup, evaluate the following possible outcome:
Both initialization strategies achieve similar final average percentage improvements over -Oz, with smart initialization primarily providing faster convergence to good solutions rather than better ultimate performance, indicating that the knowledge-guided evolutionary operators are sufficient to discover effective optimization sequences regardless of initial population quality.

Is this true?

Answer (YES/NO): NO